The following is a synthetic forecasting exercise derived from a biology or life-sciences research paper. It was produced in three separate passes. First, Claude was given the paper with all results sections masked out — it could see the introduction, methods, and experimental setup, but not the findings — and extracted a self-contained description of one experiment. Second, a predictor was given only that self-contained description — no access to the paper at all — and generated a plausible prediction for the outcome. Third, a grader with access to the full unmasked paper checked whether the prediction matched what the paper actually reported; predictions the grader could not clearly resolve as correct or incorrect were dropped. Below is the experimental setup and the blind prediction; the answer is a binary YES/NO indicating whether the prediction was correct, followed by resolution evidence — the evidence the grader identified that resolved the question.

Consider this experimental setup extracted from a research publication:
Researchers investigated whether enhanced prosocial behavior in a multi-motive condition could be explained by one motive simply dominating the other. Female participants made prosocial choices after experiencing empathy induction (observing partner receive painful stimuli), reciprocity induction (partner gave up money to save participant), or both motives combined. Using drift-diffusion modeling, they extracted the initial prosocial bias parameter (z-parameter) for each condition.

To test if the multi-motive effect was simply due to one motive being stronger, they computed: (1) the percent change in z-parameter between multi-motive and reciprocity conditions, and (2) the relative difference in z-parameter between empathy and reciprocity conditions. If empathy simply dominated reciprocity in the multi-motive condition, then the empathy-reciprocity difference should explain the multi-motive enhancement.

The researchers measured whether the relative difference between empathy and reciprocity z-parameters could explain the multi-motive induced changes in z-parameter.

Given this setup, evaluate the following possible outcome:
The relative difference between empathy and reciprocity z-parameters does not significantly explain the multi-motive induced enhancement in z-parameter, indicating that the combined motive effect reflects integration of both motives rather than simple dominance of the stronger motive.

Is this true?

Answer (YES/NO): YES